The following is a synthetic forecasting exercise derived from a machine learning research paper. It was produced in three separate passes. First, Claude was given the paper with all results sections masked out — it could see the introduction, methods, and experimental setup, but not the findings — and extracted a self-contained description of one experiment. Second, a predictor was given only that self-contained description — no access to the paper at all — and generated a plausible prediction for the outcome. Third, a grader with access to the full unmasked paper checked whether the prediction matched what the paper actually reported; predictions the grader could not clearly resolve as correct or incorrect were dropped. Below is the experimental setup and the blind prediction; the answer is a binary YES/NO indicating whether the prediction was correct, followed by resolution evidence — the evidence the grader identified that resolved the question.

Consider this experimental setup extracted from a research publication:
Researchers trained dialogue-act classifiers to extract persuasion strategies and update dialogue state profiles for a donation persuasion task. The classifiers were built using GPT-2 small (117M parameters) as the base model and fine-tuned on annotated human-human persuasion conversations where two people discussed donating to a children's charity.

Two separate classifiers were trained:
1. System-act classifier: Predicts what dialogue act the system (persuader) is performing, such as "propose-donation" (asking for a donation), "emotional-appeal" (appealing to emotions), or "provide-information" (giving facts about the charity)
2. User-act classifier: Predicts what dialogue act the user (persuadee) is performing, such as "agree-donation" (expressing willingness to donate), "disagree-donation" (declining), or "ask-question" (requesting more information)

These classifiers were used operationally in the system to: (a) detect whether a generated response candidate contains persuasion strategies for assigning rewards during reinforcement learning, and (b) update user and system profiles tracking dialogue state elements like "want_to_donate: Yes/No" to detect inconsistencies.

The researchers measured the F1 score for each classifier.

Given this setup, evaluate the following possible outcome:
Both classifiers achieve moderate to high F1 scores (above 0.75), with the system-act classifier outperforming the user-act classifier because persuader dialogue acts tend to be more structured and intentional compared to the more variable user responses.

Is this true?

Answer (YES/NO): NO